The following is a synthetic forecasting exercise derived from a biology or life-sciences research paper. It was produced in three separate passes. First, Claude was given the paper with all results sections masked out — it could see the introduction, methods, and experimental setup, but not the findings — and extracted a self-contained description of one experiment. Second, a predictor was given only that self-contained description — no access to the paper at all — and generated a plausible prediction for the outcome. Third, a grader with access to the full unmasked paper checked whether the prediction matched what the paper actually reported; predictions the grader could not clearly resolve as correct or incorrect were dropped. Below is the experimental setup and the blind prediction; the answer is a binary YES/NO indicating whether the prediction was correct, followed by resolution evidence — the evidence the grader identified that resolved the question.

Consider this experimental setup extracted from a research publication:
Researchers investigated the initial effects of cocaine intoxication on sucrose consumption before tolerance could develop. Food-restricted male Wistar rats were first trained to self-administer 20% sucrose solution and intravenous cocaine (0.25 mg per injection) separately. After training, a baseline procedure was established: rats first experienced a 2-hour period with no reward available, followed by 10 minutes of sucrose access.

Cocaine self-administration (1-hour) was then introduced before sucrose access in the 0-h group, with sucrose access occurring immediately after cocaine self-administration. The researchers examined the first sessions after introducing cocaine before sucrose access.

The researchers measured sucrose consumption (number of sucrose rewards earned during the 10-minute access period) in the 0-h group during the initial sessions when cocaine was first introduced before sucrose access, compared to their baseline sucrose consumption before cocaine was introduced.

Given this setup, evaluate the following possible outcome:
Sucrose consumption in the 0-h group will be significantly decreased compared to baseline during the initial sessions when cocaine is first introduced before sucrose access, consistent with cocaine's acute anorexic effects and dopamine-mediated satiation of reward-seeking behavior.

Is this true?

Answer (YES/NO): YES